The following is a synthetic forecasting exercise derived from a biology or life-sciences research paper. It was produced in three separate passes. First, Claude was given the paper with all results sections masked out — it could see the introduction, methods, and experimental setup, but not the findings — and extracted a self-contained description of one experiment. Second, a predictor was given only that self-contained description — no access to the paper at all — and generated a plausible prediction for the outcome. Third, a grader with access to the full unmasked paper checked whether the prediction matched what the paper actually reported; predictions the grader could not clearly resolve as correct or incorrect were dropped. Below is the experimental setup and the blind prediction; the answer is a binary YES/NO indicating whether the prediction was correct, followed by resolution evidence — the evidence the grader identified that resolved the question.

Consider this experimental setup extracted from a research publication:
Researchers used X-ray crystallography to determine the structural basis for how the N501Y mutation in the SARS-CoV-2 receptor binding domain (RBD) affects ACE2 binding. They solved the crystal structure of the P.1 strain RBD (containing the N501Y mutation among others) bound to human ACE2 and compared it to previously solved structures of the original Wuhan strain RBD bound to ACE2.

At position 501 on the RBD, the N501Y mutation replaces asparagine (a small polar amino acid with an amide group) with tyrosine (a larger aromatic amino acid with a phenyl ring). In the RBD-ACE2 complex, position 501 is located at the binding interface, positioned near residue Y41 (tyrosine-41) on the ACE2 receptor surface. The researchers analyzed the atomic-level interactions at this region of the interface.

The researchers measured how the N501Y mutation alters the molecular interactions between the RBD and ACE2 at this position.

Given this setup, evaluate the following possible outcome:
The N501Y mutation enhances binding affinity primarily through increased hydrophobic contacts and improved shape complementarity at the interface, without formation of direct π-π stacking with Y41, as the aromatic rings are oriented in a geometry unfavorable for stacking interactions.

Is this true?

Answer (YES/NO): NO